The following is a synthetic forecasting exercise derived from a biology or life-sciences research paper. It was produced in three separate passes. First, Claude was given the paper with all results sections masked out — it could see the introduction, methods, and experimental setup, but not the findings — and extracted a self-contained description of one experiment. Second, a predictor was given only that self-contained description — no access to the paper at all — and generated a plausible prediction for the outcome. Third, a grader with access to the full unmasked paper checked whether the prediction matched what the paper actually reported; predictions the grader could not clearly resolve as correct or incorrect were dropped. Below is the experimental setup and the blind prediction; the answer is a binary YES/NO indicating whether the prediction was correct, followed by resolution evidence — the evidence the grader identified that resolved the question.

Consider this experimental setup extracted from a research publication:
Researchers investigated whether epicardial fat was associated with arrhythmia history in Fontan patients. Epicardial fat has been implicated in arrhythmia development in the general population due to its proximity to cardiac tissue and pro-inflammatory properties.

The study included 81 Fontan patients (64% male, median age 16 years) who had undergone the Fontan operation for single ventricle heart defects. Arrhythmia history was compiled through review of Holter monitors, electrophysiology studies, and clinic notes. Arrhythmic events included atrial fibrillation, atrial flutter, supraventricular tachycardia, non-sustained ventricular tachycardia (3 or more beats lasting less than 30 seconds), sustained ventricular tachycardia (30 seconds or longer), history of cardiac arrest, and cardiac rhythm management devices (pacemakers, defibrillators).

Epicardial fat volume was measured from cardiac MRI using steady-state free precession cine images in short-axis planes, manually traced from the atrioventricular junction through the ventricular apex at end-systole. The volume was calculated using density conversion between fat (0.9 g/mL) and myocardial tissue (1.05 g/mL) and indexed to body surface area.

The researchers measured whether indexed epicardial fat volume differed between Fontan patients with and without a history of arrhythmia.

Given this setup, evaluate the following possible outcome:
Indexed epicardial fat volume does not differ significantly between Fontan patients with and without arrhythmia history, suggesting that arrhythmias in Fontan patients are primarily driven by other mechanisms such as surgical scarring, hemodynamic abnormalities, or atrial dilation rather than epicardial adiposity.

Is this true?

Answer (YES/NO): YES